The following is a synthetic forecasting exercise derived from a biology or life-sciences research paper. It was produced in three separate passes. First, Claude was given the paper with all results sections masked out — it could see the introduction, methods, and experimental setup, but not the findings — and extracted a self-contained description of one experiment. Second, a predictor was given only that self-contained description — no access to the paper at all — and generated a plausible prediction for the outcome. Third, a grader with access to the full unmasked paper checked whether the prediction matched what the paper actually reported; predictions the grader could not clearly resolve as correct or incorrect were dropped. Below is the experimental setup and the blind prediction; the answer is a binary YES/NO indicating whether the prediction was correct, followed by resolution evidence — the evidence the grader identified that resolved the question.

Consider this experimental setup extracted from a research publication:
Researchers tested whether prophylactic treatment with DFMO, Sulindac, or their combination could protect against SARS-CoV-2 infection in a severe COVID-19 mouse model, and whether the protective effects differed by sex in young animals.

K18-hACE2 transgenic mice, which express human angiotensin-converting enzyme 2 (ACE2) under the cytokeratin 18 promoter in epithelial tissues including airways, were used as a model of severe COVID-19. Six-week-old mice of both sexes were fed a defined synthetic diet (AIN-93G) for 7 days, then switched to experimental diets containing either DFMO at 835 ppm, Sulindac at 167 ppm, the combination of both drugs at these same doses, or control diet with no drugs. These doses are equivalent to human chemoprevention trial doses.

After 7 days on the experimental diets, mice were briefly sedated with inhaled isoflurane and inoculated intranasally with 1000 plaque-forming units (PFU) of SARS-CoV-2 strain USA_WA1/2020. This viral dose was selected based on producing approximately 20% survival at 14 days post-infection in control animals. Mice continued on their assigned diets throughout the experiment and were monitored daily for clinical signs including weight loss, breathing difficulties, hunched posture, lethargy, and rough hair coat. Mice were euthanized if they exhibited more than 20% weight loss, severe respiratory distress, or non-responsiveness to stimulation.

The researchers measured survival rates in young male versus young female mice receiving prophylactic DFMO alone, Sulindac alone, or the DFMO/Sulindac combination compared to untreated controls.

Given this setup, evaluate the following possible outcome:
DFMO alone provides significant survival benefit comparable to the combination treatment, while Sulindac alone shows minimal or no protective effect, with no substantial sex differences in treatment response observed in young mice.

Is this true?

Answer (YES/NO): NO